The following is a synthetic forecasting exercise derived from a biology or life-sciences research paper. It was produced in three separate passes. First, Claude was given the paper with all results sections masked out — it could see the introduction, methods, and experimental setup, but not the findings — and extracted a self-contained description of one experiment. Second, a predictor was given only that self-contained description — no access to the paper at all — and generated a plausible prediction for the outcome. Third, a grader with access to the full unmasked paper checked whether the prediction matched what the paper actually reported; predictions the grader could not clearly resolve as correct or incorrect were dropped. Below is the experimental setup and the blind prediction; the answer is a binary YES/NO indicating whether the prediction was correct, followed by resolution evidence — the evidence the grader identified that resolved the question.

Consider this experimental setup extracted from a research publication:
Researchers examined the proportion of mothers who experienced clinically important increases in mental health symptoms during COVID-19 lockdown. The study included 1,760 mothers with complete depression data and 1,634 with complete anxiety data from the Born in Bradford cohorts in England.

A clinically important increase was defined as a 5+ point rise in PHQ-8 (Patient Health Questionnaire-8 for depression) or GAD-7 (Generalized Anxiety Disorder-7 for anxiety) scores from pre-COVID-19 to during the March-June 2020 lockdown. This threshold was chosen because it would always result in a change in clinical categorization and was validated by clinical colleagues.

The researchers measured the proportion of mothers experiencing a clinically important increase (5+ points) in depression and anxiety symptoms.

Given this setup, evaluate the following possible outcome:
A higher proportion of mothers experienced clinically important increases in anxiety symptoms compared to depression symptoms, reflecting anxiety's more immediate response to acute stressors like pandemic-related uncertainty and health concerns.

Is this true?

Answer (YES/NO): NO